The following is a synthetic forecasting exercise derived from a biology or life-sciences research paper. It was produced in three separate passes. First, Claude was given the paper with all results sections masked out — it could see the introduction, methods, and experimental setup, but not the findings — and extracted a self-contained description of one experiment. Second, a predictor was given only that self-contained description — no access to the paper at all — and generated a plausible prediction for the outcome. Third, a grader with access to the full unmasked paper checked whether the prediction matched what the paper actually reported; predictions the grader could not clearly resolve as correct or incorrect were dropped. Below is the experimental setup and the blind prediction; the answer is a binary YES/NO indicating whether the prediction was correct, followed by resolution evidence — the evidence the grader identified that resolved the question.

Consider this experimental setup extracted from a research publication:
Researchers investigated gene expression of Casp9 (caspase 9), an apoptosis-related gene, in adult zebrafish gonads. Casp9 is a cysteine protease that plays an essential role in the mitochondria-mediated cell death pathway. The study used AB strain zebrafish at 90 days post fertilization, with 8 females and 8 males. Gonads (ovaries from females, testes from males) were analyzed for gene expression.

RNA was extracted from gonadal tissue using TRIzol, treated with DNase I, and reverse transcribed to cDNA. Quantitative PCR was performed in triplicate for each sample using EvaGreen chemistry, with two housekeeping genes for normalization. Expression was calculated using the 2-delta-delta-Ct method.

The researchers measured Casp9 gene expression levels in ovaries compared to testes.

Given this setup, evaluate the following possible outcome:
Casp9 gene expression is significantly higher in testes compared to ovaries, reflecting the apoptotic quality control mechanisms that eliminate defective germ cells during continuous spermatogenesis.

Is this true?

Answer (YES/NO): NO